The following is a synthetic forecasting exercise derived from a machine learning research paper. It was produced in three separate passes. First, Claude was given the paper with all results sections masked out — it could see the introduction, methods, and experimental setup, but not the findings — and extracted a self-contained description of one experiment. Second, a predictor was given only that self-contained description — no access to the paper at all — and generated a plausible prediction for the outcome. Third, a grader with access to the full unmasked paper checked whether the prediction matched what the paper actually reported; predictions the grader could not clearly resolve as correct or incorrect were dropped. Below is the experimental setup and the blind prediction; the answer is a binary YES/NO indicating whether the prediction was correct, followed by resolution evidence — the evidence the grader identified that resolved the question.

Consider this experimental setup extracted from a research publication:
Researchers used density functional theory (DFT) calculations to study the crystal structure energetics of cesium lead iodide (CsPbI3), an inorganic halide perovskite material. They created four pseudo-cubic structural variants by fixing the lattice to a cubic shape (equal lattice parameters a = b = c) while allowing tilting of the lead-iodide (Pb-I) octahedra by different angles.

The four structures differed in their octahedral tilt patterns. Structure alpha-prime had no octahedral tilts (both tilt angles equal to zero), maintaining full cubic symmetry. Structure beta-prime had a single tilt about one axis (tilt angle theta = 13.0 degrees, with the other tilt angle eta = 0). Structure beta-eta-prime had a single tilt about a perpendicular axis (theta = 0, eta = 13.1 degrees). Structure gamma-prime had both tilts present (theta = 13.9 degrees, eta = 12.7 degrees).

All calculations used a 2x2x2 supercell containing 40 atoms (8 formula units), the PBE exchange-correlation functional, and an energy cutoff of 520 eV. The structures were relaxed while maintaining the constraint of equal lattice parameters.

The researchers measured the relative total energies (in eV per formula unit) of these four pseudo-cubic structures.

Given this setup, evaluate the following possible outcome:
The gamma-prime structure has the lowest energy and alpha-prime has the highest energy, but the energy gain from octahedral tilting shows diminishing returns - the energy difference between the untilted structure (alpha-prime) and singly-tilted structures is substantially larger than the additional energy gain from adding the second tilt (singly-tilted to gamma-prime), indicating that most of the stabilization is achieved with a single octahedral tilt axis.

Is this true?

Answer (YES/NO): NO